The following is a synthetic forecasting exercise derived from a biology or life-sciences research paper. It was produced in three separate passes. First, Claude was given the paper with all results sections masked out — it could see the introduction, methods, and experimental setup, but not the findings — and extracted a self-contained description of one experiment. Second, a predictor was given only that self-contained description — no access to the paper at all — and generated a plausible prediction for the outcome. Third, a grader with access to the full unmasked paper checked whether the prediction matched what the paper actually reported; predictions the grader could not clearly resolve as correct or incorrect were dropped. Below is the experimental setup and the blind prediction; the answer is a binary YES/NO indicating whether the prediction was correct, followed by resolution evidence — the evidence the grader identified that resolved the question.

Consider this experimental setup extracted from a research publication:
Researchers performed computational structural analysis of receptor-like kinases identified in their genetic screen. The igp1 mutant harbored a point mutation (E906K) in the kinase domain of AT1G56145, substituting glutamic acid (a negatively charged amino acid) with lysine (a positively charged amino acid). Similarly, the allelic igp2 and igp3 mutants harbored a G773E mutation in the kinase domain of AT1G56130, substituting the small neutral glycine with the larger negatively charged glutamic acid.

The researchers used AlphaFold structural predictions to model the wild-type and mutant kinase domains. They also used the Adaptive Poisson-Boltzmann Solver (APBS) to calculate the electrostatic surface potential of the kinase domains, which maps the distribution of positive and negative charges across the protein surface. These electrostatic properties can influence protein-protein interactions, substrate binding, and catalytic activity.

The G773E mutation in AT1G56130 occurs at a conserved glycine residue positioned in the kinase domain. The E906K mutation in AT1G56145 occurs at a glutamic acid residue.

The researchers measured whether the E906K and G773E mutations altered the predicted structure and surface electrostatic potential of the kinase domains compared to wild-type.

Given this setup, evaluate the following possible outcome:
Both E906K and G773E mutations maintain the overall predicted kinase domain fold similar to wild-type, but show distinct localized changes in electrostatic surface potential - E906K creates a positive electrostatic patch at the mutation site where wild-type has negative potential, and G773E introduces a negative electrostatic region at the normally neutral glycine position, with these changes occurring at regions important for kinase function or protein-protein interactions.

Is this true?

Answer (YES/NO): YES